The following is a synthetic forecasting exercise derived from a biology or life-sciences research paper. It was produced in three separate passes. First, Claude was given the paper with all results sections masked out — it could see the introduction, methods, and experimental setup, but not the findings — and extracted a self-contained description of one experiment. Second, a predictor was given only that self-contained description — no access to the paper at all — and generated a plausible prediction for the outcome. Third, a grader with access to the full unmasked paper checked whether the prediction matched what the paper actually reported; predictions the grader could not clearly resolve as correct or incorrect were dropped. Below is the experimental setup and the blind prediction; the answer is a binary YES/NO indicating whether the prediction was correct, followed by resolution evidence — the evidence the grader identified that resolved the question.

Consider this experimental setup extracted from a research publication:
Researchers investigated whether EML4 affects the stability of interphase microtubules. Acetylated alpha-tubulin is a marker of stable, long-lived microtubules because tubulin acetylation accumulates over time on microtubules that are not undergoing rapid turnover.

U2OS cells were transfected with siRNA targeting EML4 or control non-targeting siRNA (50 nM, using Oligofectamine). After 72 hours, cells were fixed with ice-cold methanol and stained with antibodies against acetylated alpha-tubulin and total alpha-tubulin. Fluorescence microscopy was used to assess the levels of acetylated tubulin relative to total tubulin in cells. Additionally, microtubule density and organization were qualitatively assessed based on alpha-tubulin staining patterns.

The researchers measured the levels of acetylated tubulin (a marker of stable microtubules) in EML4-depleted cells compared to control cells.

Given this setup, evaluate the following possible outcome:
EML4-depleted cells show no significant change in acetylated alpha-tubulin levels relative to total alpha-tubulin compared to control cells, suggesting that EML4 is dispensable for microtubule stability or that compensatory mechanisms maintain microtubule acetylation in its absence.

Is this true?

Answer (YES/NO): NO